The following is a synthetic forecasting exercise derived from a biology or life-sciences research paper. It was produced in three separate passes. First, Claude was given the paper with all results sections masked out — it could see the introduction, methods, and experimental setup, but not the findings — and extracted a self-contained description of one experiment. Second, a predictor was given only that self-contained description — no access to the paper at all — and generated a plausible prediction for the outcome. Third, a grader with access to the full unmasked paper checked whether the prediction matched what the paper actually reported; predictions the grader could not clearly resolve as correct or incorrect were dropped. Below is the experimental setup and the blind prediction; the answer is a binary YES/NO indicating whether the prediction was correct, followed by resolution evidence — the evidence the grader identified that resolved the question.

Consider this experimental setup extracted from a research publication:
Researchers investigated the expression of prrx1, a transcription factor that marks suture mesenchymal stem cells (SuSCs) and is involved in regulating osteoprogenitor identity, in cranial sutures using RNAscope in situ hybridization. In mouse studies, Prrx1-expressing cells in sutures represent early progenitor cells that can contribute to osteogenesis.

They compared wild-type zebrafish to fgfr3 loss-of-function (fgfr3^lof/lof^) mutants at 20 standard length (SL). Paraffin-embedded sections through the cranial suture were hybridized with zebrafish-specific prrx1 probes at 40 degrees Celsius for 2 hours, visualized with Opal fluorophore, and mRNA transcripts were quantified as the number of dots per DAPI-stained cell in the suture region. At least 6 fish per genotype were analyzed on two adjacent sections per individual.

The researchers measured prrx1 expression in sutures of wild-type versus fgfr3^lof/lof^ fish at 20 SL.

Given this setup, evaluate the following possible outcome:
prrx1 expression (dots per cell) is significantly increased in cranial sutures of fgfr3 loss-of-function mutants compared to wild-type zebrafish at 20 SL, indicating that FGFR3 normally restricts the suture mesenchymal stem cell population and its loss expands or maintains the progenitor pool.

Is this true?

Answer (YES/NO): NO